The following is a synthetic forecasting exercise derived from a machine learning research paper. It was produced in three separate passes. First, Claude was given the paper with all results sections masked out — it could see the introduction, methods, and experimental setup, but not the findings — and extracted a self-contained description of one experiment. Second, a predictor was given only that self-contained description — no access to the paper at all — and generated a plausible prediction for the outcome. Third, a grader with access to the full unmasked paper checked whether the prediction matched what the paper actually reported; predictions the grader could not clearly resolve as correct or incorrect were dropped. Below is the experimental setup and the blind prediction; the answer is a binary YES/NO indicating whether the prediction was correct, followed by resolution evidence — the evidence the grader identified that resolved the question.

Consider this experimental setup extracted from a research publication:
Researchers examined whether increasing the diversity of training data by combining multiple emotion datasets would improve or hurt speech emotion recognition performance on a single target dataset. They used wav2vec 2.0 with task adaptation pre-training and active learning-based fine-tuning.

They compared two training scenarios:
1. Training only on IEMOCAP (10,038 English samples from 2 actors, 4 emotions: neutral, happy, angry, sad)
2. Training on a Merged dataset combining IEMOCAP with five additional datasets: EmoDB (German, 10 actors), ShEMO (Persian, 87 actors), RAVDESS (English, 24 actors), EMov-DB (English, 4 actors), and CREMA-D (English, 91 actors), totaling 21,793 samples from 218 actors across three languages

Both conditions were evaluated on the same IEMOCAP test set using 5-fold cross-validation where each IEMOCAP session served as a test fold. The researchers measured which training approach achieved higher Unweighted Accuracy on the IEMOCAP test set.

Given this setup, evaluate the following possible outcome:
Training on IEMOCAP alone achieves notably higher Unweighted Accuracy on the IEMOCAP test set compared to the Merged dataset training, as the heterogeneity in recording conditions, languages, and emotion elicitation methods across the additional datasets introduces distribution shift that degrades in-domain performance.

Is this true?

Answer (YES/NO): NO